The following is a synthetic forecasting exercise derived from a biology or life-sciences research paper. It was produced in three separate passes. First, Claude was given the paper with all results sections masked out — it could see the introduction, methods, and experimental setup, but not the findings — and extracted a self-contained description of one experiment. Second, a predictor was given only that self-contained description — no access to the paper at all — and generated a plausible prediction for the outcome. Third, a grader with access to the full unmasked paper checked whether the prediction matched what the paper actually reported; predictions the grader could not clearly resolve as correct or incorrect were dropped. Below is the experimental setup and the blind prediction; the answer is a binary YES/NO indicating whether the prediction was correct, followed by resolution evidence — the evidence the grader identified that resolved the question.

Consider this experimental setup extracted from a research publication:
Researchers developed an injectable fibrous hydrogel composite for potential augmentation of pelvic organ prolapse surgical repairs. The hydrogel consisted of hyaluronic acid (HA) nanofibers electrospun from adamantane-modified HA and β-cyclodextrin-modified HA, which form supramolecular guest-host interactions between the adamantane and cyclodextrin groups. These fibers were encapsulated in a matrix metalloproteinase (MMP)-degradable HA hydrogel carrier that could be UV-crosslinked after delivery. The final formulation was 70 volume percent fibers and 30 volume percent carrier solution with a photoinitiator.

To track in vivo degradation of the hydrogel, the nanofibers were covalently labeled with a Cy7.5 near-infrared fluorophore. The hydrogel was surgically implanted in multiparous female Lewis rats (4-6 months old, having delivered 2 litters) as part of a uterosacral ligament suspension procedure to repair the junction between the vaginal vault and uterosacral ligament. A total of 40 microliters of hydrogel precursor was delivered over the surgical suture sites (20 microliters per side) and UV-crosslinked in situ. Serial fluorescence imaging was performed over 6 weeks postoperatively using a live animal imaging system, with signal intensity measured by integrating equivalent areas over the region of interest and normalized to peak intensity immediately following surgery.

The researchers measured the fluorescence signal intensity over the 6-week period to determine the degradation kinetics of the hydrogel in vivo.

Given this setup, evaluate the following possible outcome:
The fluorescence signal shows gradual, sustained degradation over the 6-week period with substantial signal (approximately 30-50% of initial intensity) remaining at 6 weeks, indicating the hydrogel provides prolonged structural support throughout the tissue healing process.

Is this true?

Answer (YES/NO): NO